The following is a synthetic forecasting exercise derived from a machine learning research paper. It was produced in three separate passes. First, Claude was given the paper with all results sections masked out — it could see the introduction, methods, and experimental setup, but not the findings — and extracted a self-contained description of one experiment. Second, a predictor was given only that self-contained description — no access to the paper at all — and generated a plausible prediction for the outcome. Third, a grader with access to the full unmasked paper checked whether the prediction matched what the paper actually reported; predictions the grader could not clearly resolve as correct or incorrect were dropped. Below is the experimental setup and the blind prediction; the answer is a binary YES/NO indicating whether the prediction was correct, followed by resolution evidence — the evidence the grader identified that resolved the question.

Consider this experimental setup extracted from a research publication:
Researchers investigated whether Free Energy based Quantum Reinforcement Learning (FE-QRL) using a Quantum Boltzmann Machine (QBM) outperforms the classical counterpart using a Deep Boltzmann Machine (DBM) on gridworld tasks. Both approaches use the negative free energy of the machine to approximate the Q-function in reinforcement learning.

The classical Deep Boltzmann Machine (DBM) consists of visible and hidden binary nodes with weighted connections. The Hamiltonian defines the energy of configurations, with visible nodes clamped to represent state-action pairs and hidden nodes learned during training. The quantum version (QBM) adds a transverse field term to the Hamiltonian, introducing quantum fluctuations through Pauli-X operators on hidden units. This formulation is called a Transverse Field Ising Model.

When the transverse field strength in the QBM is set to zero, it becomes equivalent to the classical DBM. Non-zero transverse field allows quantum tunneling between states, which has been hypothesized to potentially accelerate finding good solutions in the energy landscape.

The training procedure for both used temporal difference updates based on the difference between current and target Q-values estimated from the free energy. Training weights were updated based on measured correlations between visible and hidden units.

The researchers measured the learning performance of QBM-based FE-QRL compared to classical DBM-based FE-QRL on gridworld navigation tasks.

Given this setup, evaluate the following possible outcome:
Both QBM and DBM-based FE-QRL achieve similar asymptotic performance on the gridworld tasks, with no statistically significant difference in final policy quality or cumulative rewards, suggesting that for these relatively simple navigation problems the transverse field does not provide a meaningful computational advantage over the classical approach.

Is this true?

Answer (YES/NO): NO